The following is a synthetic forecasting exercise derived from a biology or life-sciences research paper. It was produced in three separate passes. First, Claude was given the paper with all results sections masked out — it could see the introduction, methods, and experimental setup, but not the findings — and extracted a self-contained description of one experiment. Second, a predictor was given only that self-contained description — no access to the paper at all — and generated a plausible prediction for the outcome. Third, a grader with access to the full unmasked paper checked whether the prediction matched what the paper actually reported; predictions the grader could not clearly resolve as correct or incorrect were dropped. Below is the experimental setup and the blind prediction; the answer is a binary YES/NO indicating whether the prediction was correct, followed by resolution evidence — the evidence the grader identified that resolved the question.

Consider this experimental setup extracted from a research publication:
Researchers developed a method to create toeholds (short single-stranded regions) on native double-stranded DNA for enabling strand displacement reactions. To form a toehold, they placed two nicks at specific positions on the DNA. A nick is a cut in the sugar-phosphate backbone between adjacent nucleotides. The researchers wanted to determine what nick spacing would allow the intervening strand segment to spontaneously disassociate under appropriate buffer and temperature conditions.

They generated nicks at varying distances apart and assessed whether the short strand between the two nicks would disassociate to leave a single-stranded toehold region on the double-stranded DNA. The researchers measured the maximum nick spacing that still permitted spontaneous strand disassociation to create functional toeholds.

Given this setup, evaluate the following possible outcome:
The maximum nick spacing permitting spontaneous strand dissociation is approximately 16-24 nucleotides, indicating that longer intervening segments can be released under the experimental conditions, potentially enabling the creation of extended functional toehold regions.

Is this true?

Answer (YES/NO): NO